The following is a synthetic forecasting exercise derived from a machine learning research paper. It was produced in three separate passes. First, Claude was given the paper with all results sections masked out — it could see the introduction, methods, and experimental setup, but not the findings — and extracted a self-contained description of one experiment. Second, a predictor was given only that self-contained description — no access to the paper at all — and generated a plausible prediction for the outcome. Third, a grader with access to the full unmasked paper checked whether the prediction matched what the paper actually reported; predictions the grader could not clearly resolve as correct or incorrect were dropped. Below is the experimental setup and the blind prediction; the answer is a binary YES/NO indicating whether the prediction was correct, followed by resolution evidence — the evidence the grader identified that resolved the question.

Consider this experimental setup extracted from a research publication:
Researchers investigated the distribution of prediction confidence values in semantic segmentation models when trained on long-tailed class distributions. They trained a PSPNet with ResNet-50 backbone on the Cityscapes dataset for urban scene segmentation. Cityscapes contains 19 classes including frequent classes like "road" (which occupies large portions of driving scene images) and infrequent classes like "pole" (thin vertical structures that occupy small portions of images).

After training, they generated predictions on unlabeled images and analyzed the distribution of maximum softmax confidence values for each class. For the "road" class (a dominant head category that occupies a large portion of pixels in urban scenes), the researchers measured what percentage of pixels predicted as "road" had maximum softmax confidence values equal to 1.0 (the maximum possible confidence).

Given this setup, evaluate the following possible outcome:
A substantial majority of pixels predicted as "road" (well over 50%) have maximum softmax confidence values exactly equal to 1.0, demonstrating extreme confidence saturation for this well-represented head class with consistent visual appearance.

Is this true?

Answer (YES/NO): YES